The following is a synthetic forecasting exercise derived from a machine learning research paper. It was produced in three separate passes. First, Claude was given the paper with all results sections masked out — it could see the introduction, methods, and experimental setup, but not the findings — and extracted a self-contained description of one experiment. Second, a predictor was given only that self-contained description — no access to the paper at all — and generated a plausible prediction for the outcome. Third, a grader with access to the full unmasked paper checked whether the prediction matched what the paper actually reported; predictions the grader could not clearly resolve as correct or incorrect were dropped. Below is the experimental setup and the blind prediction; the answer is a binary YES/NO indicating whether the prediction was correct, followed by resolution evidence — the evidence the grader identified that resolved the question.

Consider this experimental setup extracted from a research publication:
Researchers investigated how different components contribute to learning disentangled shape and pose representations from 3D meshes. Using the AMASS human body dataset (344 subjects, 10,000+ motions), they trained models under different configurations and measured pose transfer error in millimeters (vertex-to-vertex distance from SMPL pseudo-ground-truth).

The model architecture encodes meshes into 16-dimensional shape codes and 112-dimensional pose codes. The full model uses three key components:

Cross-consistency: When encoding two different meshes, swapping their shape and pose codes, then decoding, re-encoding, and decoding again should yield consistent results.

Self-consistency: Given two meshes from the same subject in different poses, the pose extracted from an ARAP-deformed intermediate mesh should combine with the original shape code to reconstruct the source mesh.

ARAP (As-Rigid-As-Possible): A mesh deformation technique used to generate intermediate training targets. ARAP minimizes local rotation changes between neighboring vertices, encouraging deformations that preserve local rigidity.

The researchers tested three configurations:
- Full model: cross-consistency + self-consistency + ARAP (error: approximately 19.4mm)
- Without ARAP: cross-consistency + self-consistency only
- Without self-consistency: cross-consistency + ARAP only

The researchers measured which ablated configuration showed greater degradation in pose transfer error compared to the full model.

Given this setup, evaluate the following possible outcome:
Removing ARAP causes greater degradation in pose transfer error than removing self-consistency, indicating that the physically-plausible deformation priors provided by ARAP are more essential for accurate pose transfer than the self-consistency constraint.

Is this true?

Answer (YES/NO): NO